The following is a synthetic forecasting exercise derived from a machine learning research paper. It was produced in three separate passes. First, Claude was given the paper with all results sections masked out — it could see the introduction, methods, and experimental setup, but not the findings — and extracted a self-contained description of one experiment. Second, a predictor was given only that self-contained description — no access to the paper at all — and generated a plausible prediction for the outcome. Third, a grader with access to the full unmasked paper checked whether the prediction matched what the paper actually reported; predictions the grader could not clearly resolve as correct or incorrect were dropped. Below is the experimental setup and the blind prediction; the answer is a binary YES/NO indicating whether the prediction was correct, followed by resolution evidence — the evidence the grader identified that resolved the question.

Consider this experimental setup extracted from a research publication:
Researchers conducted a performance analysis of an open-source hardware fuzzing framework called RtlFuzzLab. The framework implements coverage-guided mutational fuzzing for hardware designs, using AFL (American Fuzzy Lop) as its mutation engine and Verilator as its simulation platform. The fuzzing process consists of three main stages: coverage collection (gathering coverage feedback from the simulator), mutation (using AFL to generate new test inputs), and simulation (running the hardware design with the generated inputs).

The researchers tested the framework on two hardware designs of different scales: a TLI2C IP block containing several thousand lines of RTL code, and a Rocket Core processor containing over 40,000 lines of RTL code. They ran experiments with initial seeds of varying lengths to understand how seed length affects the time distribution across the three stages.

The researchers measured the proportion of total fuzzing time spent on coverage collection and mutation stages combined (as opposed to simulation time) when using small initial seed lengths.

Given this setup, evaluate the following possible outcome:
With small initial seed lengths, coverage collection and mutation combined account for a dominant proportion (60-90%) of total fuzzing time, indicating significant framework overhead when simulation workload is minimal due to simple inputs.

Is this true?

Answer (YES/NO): NO